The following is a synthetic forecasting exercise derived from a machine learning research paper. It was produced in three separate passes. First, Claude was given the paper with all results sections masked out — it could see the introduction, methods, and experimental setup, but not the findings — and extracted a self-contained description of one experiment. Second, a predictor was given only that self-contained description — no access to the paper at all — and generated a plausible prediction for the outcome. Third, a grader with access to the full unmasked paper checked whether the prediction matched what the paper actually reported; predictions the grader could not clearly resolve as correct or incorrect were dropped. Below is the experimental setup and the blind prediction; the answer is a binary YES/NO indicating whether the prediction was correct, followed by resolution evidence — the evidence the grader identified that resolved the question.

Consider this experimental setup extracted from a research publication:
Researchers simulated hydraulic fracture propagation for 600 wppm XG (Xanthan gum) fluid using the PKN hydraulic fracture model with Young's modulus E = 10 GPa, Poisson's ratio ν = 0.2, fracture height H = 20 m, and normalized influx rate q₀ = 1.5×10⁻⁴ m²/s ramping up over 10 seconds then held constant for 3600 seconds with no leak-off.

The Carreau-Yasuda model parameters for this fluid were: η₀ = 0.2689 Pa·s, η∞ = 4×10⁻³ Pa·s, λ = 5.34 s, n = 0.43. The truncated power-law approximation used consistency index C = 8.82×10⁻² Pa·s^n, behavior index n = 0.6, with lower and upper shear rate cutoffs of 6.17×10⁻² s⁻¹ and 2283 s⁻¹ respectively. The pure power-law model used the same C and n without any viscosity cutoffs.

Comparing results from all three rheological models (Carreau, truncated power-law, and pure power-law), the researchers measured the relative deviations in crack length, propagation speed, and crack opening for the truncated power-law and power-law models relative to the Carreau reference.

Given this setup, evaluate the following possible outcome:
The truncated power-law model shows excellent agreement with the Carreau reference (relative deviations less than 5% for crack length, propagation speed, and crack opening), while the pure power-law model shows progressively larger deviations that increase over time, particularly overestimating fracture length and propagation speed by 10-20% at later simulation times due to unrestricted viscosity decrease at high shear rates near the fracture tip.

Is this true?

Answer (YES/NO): NO